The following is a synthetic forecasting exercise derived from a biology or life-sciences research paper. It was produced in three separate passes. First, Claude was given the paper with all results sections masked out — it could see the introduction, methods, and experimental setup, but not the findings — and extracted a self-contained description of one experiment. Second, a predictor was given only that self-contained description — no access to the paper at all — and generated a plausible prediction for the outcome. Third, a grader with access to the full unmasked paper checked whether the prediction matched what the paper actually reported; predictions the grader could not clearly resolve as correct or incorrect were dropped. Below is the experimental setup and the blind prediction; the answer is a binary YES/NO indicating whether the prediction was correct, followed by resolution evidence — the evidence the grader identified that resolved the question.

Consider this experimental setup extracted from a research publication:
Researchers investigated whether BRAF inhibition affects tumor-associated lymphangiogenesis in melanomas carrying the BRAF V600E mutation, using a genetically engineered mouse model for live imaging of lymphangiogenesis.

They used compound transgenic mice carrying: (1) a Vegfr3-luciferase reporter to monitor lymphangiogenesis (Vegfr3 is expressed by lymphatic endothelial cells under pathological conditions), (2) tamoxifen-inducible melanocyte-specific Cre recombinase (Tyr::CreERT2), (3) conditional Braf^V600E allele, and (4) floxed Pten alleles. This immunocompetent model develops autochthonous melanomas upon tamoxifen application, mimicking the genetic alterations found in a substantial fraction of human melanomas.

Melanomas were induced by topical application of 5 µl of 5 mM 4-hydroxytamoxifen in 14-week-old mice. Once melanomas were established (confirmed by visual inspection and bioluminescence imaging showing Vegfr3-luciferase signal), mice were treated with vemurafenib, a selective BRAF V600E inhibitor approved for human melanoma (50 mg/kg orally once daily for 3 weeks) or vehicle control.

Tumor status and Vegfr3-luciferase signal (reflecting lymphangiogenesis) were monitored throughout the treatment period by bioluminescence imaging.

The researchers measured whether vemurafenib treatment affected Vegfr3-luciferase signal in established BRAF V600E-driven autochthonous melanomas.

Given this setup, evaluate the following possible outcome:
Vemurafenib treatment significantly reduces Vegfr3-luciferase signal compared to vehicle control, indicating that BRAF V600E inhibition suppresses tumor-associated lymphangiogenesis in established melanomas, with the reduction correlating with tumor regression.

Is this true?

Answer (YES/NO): YES